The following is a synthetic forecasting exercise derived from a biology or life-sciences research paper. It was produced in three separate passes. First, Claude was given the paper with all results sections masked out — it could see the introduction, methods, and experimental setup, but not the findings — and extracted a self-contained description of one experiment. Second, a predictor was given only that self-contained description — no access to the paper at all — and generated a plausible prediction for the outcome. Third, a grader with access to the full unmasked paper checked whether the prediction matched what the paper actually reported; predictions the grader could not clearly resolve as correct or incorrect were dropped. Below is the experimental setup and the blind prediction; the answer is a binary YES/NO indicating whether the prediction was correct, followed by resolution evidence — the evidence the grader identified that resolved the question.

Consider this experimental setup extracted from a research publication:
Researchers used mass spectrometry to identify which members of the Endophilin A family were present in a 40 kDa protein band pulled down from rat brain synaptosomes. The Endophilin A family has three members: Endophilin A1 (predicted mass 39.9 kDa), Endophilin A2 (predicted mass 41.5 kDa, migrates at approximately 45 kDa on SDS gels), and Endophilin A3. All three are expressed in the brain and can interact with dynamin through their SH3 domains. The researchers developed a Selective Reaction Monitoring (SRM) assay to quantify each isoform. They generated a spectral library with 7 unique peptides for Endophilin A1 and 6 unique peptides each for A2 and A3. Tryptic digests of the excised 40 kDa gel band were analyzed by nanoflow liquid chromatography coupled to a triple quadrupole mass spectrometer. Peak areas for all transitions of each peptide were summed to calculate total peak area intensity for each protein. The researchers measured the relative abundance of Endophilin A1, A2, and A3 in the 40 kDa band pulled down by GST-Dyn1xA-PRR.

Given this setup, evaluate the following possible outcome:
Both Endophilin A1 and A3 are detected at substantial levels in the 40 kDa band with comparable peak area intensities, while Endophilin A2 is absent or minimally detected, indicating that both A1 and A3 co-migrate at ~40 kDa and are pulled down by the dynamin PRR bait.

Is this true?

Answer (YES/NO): NO